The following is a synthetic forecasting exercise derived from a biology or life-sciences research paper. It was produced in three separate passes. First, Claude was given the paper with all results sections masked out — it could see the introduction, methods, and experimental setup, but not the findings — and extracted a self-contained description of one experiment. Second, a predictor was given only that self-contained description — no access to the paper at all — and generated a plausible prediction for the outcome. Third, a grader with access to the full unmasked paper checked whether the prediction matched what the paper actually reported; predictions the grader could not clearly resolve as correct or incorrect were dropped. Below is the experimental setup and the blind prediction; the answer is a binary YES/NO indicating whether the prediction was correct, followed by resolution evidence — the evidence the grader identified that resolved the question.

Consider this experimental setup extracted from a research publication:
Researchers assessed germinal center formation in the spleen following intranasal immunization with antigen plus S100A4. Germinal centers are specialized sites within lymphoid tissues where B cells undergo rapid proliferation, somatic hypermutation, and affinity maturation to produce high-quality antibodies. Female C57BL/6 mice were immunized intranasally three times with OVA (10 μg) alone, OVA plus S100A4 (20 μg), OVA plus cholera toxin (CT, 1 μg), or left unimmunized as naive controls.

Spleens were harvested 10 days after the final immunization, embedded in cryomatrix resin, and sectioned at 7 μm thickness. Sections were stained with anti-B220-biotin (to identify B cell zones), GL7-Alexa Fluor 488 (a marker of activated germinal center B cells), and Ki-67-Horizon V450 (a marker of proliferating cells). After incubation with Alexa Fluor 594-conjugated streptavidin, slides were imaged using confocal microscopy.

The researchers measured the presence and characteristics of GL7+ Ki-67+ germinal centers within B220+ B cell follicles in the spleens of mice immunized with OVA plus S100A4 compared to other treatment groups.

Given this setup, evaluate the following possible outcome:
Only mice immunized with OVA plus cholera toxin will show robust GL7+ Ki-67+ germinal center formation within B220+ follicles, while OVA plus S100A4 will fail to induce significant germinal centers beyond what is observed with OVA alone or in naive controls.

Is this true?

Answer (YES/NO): NO